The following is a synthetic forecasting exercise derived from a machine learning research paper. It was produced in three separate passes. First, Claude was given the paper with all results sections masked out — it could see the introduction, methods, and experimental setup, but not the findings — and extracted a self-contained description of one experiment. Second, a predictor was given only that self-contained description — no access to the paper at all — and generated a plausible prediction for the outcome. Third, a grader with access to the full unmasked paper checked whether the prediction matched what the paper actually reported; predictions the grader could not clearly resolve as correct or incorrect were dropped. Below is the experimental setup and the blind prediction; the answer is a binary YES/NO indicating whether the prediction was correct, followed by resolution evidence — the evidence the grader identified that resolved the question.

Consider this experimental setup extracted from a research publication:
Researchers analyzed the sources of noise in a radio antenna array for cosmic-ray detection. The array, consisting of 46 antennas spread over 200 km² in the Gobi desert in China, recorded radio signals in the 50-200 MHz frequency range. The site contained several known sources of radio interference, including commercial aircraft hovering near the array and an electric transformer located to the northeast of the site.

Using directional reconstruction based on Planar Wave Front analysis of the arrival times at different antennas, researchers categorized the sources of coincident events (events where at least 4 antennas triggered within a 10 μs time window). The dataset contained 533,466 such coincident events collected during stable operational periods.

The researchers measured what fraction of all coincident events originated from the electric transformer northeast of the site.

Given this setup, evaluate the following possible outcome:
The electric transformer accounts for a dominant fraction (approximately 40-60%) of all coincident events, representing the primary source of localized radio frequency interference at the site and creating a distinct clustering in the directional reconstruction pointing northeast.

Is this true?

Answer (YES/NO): NO